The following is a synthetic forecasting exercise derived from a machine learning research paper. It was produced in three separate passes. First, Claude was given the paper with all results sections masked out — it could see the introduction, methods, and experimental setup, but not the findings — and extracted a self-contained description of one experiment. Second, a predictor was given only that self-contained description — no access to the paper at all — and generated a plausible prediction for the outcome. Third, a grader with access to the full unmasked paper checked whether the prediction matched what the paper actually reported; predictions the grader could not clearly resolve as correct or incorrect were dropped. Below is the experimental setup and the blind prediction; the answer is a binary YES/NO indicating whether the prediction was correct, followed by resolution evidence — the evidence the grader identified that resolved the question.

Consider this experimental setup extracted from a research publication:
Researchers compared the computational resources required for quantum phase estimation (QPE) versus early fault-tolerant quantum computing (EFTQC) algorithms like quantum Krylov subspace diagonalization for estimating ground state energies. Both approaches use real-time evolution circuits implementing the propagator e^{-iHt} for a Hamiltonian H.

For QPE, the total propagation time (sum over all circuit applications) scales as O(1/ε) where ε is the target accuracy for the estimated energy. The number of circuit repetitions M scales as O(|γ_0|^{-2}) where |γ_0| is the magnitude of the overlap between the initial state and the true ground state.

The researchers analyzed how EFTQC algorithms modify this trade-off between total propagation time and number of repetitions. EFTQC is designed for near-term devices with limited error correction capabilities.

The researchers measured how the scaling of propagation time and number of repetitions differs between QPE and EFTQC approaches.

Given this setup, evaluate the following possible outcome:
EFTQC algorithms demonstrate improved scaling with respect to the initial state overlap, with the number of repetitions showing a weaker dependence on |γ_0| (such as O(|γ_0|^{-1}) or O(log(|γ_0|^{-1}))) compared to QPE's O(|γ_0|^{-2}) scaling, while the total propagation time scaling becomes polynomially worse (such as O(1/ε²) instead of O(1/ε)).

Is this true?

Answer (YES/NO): NO